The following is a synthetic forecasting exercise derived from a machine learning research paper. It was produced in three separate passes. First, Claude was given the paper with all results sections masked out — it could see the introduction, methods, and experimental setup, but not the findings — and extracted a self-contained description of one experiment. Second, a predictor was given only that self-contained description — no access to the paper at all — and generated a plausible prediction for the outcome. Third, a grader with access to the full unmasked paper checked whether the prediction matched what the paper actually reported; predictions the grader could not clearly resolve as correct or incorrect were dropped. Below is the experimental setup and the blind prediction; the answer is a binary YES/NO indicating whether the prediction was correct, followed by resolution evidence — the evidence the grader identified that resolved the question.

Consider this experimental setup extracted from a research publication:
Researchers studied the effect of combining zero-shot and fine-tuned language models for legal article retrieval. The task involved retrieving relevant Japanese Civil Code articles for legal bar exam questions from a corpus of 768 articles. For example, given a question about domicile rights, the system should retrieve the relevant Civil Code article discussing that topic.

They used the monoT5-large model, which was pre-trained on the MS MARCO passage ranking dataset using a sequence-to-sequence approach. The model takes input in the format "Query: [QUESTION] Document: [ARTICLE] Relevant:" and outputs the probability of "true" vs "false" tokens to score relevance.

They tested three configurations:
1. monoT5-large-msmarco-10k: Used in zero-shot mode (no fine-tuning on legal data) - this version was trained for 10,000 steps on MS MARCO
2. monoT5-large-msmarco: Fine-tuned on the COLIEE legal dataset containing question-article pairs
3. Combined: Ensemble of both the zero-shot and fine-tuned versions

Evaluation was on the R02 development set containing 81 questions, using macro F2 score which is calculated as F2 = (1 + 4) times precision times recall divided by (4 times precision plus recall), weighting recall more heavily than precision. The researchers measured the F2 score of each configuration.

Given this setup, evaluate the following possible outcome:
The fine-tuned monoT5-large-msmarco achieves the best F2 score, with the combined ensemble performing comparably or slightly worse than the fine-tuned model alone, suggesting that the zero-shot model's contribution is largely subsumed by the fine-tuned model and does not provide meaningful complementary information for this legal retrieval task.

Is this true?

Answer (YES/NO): NO